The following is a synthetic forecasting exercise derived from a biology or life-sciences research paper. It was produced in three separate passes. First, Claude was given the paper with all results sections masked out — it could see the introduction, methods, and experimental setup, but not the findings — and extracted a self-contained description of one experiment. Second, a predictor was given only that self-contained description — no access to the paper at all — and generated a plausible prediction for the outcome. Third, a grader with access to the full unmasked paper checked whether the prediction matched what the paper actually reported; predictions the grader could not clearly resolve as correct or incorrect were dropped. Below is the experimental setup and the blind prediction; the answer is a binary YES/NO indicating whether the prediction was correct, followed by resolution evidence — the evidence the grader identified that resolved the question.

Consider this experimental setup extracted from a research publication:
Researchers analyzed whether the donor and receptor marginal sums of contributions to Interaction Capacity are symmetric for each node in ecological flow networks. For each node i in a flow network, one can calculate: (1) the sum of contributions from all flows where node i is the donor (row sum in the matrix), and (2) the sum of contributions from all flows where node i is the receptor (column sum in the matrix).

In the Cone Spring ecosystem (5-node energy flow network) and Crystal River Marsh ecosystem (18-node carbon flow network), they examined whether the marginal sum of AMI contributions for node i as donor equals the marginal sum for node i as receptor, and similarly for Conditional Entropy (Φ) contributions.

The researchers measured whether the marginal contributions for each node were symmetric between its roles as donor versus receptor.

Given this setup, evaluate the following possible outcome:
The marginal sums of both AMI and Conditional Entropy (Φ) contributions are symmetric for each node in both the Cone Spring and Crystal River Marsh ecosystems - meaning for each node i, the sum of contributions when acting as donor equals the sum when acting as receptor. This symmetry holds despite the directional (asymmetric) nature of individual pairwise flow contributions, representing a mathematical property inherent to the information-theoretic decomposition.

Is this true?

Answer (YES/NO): NO